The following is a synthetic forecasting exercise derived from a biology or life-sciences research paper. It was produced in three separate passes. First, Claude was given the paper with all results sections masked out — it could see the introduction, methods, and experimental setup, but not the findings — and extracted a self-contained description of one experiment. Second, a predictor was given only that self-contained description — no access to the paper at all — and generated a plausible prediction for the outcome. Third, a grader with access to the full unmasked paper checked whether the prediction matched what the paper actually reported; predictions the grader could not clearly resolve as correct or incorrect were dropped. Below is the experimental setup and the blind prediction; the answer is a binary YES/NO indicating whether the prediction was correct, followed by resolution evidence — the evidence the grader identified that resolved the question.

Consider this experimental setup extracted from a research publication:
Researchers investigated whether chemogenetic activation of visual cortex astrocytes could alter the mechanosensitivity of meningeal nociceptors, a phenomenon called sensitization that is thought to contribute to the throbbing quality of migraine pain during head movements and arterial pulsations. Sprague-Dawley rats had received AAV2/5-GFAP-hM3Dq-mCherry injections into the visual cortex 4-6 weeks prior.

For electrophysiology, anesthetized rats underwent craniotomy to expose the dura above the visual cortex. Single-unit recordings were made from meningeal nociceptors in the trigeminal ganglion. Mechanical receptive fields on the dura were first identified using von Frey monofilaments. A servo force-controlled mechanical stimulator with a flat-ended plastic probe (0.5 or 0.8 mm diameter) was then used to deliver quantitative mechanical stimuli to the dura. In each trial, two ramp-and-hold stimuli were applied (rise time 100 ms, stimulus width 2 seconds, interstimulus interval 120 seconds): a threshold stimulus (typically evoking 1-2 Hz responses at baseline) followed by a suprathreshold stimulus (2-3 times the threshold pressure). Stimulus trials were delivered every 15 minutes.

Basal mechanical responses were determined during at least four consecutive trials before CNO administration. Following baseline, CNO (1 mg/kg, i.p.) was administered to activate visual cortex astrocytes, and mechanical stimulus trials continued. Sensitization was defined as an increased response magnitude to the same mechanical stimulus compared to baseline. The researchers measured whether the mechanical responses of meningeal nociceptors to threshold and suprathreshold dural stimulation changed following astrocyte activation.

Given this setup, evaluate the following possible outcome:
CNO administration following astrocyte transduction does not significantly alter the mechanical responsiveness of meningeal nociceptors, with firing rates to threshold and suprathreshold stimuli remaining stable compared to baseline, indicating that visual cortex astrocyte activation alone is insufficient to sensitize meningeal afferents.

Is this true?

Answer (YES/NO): NO